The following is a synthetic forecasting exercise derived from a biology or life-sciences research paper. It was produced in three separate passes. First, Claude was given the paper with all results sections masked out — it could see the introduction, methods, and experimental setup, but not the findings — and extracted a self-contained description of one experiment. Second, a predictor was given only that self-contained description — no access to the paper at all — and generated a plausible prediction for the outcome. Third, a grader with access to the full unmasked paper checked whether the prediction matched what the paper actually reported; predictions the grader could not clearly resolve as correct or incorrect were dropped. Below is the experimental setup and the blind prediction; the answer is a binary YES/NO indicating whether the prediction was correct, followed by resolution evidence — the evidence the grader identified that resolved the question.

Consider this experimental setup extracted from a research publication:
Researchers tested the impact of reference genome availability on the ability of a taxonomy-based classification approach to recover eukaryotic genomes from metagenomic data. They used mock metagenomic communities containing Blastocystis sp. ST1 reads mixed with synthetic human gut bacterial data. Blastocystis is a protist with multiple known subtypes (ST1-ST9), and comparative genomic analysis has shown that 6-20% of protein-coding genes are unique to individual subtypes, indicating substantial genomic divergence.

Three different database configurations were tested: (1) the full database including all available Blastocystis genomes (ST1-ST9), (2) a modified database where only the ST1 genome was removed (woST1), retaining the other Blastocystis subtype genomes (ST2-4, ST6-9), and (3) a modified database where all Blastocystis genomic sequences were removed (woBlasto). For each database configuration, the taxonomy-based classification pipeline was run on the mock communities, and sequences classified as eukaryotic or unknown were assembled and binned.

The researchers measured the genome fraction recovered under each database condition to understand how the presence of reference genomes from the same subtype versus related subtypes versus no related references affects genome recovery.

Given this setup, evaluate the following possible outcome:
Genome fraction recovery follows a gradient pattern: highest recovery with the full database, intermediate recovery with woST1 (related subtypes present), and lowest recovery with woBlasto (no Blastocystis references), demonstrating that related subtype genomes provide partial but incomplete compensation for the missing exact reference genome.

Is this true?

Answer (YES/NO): YES